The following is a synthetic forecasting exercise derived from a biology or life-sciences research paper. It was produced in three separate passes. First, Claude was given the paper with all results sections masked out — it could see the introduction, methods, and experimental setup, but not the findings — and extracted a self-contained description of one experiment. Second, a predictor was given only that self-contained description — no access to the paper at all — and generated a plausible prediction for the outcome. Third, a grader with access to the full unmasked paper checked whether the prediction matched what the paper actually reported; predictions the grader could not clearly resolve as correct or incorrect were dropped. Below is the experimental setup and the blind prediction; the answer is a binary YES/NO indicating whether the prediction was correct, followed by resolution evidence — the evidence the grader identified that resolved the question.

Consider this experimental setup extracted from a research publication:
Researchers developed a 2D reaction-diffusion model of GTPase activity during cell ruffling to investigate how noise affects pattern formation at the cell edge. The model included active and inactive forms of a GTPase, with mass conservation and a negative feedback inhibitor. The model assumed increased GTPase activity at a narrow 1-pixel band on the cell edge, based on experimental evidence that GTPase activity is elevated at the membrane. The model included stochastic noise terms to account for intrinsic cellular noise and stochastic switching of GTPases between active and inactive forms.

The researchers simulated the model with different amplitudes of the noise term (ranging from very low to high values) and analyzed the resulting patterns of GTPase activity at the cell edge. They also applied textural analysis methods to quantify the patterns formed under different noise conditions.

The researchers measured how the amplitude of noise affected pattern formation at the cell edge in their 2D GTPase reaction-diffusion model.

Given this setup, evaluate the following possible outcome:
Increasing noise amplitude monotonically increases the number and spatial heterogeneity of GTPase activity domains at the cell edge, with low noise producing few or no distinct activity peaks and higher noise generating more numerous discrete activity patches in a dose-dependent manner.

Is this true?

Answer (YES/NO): NO